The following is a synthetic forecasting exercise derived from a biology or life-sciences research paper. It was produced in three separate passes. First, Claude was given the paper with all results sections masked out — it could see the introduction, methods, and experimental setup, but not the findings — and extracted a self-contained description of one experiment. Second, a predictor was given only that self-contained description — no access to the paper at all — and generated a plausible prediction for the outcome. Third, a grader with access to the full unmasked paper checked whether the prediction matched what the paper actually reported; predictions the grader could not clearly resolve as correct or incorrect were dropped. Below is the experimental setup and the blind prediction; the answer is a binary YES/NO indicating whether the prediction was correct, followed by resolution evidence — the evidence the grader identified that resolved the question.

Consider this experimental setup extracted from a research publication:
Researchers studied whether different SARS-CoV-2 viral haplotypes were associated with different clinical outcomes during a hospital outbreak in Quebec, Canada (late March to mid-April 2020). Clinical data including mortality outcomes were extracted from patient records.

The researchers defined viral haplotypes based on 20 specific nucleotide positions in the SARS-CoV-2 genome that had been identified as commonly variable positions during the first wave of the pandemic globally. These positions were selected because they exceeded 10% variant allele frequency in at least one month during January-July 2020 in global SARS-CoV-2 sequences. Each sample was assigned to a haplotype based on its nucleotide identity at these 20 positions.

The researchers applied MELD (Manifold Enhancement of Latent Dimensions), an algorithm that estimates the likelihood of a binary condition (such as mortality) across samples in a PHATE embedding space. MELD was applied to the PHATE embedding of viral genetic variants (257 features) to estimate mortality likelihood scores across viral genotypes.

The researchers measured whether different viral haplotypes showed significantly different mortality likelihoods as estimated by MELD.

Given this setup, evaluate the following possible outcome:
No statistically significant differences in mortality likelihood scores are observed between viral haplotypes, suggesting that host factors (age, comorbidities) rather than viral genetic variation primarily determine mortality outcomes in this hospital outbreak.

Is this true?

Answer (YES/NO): YES